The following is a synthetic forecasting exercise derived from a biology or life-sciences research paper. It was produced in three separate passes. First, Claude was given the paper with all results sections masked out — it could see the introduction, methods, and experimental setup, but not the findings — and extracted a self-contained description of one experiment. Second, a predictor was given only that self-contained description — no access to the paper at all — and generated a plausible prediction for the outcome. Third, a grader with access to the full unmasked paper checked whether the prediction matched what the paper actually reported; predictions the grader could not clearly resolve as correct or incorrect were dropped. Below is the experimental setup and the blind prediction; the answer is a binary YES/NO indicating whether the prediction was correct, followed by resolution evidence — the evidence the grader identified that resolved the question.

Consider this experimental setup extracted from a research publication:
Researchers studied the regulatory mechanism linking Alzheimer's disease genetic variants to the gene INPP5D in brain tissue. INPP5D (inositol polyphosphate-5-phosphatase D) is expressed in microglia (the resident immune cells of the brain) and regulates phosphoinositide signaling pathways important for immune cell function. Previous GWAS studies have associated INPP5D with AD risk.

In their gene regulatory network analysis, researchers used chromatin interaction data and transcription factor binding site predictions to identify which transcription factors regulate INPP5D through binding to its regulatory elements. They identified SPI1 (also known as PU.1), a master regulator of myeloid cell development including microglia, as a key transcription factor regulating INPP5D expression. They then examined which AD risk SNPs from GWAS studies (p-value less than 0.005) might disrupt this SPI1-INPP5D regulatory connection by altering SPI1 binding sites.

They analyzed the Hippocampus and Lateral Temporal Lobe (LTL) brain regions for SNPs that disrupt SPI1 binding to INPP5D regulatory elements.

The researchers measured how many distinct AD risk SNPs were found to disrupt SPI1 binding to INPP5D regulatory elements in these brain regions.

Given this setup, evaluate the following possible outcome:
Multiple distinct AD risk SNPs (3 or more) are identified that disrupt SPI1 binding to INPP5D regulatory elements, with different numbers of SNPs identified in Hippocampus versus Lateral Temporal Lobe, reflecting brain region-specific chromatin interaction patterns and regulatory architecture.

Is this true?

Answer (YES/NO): NO